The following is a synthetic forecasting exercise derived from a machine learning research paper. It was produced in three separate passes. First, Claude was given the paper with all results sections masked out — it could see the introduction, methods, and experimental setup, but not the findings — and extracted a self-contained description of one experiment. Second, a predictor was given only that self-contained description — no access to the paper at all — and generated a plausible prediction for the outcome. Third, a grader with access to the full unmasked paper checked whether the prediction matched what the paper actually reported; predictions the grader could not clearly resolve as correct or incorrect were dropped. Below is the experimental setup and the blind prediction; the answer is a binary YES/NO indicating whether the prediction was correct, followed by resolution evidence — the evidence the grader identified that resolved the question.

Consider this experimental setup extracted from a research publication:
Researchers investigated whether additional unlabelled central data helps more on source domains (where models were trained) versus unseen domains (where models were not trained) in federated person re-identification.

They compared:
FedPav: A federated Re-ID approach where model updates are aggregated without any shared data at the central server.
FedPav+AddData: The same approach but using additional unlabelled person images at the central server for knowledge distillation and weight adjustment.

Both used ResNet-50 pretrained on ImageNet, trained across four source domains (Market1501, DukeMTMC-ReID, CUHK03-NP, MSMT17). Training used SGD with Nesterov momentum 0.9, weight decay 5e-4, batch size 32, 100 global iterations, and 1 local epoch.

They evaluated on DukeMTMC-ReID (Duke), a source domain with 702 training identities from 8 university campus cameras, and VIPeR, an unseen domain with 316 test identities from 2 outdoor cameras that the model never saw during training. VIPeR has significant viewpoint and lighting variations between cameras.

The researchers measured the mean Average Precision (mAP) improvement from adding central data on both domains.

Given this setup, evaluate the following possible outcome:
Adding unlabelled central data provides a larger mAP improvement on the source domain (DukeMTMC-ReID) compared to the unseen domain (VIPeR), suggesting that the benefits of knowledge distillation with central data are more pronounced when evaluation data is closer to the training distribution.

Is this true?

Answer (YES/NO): YES